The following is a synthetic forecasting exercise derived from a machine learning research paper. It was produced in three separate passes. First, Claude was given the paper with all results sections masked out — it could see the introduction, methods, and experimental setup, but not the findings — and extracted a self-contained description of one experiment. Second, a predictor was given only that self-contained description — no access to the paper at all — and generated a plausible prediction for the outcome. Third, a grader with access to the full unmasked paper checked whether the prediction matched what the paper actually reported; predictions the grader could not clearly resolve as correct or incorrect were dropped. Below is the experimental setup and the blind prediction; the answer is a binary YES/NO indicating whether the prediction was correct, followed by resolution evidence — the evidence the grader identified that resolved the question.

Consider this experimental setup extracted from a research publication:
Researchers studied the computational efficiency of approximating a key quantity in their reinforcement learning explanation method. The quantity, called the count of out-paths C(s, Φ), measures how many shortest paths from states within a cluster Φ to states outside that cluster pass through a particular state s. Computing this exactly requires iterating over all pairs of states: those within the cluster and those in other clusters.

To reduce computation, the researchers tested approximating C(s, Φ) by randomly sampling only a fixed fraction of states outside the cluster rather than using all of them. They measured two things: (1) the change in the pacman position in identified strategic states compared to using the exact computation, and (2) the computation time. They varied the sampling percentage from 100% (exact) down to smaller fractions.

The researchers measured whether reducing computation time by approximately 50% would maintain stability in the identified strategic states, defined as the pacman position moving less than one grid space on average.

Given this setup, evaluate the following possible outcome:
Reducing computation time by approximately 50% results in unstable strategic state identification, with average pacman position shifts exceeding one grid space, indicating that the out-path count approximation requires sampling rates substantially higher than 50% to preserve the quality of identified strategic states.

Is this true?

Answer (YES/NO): NO